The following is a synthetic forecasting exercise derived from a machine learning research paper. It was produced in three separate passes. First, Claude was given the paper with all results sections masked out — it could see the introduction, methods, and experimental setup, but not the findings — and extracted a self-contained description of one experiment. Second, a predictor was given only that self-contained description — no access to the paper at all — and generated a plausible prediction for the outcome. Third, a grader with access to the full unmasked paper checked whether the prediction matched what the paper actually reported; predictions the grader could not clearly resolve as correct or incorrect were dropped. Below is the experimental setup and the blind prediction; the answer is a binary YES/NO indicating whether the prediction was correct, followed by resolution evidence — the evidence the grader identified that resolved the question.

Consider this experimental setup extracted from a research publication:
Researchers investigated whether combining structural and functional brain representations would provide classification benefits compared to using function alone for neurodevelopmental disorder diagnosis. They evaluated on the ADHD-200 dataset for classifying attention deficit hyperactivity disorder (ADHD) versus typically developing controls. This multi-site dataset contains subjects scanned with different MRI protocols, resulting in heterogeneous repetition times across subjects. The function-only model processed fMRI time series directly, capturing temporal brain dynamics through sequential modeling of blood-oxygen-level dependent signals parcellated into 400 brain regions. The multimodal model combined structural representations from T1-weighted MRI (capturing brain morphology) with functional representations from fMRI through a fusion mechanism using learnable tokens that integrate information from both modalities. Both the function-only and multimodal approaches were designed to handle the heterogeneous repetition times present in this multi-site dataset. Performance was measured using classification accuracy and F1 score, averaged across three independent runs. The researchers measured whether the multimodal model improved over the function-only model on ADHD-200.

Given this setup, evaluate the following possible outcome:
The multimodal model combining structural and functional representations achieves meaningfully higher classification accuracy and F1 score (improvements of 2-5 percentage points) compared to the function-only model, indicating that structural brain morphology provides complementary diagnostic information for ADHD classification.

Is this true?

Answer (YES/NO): NO